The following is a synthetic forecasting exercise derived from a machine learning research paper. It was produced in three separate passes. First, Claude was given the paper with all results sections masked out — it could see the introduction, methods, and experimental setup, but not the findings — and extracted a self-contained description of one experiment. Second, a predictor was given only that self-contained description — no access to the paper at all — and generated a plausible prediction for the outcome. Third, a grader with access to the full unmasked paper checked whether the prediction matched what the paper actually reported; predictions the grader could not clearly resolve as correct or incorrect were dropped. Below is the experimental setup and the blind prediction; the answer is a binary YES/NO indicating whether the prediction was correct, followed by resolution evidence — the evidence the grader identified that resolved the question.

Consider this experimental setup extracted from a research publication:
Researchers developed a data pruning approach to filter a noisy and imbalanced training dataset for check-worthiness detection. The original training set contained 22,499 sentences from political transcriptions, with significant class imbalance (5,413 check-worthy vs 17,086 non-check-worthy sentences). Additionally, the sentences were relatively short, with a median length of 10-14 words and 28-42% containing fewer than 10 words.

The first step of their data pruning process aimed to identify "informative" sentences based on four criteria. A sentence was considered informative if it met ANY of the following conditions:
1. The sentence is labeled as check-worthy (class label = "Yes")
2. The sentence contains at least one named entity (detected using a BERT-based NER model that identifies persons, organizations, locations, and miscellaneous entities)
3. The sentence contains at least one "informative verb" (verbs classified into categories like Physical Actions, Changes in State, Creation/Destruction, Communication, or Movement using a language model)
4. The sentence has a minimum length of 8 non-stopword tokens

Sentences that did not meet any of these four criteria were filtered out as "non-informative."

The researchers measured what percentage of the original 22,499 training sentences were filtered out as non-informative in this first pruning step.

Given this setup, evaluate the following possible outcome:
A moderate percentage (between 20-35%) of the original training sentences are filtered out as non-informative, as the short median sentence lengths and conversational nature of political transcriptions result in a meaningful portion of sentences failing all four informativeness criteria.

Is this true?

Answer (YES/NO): NO